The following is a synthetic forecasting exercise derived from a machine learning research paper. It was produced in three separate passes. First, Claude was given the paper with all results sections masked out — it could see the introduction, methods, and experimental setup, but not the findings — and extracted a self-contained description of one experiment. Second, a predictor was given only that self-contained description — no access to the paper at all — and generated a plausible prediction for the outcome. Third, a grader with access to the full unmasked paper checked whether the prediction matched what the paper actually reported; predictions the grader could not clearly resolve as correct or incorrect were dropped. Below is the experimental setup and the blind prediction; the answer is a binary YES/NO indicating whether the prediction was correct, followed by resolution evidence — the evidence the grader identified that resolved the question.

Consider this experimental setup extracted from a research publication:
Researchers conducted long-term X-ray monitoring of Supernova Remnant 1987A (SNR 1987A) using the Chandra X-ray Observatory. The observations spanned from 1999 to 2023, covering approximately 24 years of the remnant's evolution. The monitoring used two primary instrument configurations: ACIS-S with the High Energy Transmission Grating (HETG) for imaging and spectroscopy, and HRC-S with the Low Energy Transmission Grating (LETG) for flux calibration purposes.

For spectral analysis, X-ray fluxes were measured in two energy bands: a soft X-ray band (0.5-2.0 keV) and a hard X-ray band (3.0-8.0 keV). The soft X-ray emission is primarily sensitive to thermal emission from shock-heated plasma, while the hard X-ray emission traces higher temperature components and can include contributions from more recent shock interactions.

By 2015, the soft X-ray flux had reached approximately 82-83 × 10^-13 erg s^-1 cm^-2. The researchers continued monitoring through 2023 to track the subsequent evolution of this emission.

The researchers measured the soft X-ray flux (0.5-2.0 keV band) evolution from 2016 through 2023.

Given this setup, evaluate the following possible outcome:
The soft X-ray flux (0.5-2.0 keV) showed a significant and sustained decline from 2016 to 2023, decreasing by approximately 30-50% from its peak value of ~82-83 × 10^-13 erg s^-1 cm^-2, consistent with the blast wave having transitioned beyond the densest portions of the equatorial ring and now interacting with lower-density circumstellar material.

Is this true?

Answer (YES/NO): NO